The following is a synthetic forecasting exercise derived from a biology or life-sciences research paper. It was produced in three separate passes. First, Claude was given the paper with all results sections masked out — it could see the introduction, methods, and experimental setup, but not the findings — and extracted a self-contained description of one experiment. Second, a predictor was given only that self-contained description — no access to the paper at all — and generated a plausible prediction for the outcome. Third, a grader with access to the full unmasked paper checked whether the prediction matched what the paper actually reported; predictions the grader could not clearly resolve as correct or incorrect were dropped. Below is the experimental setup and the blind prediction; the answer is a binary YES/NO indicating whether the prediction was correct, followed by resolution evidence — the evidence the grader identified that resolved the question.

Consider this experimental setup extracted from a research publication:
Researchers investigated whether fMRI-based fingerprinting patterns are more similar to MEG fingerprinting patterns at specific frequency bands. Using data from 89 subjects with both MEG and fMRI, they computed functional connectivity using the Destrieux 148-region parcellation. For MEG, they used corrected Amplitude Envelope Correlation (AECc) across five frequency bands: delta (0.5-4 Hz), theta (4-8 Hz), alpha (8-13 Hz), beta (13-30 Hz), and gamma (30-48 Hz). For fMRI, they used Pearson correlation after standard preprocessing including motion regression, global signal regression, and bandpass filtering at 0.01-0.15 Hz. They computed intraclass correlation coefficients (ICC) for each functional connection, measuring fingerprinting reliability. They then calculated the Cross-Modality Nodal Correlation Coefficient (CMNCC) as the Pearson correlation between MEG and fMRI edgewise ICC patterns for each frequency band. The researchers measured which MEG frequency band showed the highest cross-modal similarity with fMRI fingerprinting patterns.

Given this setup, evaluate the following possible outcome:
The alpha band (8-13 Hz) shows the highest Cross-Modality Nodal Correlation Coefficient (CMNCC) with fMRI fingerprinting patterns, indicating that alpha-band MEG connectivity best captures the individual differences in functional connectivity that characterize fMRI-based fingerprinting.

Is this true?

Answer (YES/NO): NO